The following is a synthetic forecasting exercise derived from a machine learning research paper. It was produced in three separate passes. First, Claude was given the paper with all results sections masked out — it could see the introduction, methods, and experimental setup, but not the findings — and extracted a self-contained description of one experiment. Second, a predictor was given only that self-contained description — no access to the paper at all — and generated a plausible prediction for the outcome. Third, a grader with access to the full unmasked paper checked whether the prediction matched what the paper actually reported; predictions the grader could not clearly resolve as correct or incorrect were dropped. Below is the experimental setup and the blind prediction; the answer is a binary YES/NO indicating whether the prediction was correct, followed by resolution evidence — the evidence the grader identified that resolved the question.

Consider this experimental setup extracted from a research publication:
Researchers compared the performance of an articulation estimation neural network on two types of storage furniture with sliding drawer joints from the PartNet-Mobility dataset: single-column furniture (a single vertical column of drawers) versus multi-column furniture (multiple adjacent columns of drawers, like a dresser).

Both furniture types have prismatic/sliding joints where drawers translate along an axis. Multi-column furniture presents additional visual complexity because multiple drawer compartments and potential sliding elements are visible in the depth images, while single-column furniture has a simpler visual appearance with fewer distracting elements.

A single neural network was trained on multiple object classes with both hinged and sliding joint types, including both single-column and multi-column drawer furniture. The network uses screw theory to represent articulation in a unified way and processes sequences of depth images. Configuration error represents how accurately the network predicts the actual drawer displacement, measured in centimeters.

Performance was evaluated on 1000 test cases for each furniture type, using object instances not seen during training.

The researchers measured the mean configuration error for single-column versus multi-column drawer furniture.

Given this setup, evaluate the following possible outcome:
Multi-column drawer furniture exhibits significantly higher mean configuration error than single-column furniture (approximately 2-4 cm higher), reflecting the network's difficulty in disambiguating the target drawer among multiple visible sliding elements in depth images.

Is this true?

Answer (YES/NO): NO